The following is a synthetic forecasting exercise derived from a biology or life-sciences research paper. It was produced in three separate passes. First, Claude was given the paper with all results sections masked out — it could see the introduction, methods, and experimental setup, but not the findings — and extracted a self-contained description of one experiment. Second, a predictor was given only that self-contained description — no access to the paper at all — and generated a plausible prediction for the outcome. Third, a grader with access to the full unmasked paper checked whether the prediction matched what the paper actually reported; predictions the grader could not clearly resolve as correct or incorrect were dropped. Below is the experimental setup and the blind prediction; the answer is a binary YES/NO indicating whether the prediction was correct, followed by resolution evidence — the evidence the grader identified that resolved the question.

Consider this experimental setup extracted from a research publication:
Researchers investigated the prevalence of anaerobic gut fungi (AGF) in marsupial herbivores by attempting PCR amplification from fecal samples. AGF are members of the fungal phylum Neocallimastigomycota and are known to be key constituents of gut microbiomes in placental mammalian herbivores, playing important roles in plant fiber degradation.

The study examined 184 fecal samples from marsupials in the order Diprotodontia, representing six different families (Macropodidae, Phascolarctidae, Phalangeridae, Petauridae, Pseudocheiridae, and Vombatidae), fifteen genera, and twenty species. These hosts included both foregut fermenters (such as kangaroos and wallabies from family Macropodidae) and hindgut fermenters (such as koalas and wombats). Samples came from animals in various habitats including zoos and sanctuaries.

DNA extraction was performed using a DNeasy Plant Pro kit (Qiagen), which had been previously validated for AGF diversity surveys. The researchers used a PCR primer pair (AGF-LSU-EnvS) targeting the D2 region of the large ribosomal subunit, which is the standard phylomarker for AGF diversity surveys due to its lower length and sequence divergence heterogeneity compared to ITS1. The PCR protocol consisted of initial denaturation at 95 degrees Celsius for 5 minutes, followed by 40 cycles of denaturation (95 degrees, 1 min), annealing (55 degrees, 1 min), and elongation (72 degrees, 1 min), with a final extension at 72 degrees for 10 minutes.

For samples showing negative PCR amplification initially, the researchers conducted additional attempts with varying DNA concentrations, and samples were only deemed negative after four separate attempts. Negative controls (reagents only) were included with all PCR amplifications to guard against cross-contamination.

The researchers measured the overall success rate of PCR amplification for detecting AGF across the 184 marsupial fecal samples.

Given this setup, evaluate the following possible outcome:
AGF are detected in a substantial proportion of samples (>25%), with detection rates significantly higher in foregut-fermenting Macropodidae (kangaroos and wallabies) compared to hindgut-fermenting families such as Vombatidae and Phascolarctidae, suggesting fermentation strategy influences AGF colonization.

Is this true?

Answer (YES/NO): NO